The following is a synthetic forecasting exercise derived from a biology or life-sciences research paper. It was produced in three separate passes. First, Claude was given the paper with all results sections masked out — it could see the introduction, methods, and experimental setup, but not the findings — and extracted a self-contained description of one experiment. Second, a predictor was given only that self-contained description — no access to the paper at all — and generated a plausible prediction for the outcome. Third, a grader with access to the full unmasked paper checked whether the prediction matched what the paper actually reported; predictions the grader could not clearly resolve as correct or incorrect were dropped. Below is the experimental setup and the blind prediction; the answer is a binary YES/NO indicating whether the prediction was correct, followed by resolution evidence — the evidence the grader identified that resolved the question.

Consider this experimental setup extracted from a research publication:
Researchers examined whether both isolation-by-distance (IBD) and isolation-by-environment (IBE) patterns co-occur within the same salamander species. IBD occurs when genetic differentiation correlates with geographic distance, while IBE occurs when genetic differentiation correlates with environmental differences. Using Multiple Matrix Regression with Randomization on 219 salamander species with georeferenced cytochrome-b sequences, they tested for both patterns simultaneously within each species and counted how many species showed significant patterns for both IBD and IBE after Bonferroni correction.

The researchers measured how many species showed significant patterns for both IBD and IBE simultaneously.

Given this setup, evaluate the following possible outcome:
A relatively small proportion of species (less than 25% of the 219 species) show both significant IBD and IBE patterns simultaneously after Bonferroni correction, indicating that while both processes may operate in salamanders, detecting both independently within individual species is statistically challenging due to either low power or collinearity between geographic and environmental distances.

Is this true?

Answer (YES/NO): YES